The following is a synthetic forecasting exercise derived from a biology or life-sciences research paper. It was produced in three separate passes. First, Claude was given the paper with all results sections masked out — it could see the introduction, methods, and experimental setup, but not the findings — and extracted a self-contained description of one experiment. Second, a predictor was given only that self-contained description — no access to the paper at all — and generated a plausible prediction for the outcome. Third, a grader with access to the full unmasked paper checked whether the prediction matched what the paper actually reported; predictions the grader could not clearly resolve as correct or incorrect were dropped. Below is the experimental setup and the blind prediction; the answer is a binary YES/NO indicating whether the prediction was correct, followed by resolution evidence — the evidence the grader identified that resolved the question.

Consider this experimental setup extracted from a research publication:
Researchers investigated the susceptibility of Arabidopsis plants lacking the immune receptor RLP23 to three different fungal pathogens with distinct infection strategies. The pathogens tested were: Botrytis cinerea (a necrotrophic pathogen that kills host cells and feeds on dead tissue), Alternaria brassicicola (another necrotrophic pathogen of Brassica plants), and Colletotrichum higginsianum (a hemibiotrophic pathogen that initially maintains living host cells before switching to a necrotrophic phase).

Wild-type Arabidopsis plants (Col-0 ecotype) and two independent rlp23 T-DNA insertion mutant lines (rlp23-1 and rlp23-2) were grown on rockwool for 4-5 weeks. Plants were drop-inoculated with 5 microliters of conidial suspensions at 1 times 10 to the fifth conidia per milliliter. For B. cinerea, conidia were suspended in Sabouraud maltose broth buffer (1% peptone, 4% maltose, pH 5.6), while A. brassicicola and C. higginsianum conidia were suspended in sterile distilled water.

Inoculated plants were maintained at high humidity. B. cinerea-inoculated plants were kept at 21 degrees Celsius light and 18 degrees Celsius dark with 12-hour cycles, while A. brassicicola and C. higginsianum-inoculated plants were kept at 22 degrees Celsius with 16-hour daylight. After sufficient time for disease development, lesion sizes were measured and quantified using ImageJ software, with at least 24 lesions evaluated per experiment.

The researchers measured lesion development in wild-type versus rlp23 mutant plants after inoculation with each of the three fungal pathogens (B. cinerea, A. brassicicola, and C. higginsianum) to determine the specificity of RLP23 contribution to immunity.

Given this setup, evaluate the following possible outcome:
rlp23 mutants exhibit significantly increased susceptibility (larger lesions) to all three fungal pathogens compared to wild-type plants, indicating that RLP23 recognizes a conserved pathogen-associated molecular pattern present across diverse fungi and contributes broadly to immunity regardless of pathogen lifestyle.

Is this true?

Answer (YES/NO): NO